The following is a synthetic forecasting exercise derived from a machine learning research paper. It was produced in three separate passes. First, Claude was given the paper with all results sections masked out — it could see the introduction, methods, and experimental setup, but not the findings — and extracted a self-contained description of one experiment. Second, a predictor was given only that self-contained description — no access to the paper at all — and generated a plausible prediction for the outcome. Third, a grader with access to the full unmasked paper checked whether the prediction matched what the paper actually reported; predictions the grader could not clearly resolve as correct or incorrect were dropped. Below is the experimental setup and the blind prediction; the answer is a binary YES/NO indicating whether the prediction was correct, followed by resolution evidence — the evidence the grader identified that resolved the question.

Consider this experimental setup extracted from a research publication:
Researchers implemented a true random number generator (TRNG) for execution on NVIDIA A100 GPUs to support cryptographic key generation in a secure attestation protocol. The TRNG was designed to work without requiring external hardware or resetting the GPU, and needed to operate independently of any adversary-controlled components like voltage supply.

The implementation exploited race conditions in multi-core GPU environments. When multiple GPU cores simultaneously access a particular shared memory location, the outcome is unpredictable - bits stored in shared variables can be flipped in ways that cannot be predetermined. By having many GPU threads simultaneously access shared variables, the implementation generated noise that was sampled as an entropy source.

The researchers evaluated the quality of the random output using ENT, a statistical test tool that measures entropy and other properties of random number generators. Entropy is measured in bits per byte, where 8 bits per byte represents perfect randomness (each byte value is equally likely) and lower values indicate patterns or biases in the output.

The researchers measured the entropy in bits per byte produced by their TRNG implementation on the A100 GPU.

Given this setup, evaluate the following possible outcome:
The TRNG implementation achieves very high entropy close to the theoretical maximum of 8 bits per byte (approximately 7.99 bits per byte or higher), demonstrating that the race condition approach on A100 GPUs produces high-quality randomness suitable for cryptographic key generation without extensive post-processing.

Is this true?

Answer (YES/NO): YES